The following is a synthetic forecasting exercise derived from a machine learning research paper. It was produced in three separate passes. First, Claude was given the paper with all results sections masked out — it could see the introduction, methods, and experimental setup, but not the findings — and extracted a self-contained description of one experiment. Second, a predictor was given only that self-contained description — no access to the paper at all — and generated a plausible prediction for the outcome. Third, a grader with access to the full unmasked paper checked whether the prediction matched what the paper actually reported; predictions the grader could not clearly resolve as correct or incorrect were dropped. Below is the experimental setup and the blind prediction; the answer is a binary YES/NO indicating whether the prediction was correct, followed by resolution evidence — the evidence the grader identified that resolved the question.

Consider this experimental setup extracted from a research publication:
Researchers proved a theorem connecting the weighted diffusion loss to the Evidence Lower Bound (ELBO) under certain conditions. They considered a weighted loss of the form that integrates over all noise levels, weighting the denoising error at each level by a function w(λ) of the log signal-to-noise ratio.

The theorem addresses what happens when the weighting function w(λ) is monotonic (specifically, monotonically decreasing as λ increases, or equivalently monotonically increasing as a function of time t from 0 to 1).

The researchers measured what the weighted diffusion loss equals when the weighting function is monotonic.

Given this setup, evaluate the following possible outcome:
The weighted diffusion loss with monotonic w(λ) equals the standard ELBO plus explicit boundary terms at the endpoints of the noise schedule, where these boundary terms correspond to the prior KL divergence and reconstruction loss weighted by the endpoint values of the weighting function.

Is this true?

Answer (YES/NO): NO